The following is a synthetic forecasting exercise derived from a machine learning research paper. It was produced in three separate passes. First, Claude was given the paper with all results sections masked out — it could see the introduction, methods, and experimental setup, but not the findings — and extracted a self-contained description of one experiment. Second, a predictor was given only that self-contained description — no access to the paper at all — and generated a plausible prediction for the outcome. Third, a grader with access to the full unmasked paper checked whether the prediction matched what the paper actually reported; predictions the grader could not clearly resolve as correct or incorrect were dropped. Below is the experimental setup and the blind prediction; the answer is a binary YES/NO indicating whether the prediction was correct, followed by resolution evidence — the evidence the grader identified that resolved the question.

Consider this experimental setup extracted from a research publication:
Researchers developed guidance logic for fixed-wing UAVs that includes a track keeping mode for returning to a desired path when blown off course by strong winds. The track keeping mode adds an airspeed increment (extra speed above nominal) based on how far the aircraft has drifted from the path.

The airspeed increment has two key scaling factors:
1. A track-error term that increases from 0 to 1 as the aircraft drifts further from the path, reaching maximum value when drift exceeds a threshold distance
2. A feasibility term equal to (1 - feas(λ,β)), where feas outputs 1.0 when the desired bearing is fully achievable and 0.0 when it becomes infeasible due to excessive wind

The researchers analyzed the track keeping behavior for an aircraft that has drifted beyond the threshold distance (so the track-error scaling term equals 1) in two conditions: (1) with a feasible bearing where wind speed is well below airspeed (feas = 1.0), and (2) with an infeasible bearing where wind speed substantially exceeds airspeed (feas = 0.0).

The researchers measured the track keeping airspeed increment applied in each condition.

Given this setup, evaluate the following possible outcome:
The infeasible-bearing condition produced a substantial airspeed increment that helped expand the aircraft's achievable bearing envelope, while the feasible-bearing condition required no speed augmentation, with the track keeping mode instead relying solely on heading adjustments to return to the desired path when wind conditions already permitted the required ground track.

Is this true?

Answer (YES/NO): YES